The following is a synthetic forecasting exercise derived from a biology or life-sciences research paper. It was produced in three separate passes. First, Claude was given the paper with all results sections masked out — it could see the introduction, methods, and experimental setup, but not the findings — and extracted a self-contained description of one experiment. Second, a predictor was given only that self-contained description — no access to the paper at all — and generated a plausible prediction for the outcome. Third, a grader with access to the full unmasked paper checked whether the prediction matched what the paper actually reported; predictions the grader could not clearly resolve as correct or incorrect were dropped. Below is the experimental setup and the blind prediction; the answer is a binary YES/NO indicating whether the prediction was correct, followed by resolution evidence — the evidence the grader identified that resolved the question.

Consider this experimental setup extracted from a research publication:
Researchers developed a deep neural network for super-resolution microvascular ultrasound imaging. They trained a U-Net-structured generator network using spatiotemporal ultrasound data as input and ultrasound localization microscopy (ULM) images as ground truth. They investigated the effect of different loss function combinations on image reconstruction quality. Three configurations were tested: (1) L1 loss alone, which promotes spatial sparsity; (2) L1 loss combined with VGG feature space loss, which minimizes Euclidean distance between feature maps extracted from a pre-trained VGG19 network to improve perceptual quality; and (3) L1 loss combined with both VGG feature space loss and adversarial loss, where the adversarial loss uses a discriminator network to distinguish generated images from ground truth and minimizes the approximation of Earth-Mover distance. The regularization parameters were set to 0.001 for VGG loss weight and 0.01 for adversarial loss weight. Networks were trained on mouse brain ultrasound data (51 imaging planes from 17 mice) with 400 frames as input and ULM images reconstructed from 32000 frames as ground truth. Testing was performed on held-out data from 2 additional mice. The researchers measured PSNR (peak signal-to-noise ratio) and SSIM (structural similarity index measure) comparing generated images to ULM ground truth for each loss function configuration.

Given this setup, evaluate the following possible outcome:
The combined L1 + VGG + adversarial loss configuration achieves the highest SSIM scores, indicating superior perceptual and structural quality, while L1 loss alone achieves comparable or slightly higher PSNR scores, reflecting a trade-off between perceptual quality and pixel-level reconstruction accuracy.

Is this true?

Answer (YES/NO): NO